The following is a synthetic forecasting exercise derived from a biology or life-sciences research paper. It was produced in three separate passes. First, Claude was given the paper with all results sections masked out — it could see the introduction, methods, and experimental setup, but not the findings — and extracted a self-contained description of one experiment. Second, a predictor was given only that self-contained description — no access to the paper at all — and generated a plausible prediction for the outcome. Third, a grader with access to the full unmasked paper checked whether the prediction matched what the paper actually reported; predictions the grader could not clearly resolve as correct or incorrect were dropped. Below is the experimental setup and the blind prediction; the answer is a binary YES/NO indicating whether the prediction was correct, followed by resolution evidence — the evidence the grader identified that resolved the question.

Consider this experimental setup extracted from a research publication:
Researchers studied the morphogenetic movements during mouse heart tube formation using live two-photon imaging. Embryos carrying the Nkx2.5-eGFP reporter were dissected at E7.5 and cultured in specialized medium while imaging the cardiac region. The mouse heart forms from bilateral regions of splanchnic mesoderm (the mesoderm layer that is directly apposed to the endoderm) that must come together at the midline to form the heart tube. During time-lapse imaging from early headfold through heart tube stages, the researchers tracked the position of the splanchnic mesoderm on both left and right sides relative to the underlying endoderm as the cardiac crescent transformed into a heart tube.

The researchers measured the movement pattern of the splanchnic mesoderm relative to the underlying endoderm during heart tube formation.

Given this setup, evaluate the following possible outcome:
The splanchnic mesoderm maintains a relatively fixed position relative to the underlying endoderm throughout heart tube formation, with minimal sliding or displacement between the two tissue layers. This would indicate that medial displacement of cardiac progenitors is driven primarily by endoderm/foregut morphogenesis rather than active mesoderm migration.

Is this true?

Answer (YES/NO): NO